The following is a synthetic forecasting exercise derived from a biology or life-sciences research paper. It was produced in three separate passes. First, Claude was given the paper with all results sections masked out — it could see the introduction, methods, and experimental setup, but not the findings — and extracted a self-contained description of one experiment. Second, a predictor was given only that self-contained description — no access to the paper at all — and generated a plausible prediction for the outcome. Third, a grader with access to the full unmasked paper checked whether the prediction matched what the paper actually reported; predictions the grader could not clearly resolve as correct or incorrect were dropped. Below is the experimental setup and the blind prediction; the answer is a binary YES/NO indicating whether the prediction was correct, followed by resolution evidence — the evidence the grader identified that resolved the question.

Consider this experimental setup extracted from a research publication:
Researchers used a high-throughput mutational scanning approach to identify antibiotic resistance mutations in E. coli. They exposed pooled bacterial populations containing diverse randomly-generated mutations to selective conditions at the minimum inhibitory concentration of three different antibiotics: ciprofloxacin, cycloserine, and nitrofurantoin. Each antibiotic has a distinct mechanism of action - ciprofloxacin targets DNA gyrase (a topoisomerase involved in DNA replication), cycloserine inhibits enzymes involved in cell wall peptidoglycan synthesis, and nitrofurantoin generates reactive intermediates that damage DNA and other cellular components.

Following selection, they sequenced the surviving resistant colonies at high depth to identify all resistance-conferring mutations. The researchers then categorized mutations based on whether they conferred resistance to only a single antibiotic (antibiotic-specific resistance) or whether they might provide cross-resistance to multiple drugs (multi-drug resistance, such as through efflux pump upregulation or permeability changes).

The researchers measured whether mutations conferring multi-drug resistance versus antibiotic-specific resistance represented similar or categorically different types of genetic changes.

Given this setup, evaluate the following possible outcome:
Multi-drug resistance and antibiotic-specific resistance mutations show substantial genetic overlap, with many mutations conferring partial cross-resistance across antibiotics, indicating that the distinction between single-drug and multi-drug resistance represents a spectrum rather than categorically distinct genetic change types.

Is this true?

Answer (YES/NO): NO